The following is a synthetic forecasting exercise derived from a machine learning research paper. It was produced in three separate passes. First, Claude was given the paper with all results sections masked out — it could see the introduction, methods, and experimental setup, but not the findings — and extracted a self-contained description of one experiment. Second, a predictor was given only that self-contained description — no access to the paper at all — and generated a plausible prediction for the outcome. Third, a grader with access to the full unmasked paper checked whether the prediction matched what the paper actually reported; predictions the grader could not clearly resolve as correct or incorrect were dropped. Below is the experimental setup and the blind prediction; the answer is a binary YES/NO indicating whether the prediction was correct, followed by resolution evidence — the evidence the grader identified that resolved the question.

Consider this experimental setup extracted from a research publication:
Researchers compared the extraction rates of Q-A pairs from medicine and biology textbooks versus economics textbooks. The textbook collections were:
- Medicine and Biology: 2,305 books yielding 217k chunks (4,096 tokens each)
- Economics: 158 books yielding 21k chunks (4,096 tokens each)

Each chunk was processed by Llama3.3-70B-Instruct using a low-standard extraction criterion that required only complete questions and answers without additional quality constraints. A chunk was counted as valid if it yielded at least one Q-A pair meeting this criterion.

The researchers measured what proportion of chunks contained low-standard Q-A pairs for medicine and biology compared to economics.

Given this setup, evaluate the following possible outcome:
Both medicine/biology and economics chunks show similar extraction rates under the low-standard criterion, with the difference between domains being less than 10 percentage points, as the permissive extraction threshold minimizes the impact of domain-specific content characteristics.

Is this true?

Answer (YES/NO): YES